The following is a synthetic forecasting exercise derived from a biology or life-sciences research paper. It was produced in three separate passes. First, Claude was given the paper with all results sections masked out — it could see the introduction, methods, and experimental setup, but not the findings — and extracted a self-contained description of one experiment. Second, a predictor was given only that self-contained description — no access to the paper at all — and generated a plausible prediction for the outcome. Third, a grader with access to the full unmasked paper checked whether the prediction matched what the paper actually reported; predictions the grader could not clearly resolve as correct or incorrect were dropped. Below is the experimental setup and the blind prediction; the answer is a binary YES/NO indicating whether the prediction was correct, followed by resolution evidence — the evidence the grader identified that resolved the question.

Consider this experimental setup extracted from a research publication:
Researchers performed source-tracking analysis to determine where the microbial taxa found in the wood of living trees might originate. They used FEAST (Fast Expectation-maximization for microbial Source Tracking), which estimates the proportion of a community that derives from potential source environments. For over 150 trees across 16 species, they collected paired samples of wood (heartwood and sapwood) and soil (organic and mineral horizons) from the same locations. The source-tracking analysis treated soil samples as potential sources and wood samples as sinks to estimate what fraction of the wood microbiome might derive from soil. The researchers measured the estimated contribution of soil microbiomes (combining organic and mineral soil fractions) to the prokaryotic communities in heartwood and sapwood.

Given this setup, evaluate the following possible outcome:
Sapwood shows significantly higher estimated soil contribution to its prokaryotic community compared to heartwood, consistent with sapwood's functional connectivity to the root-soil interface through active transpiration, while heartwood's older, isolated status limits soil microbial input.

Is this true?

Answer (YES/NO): YES